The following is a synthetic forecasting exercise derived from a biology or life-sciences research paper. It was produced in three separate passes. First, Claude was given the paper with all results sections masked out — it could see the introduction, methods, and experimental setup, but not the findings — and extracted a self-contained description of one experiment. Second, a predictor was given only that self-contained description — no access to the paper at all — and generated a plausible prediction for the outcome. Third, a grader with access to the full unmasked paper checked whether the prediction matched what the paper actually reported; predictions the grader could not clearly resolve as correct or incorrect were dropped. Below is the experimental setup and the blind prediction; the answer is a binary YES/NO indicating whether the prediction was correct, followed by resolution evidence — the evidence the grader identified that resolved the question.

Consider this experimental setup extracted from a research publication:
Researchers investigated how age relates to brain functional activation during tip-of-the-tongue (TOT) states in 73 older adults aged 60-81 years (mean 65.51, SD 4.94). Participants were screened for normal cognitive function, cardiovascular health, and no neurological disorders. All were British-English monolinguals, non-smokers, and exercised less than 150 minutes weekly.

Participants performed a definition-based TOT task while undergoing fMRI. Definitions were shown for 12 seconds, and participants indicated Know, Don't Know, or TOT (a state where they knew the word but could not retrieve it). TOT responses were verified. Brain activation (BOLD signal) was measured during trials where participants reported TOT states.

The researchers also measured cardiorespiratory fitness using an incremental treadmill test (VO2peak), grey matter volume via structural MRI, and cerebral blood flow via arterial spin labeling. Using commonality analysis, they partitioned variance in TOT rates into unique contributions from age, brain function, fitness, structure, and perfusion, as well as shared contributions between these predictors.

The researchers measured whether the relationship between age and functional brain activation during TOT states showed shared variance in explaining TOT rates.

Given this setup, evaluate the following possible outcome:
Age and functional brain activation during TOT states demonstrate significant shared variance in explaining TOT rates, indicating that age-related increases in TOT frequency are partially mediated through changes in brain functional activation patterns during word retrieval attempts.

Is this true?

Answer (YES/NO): YES